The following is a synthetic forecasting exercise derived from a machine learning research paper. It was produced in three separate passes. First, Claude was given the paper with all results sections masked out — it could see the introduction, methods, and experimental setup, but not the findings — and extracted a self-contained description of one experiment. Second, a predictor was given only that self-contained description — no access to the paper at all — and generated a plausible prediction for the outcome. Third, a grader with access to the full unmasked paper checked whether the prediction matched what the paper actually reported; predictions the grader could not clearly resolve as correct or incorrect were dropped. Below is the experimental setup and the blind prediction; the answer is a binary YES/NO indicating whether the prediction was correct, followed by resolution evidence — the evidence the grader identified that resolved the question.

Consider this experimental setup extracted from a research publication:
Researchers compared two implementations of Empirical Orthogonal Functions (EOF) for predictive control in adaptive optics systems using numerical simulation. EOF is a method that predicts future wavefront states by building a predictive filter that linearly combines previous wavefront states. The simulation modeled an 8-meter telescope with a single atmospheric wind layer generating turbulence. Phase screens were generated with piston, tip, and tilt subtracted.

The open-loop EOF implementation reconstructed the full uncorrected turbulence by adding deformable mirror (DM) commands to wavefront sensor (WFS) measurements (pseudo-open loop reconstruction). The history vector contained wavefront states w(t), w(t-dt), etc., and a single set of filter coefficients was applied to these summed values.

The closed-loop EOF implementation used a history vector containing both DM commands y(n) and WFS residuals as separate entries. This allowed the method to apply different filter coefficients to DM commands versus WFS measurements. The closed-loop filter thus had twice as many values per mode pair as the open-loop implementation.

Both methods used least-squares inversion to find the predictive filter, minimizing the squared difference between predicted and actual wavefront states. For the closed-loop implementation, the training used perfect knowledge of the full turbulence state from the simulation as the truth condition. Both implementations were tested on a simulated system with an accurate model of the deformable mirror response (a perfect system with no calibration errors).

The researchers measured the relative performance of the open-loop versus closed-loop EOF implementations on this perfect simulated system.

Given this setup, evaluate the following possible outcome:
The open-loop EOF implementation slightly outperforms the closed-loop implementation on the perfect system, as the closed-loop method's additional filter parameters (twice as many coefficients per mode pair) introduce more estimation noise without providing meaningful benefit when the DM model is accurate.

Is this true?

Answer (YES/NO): NO